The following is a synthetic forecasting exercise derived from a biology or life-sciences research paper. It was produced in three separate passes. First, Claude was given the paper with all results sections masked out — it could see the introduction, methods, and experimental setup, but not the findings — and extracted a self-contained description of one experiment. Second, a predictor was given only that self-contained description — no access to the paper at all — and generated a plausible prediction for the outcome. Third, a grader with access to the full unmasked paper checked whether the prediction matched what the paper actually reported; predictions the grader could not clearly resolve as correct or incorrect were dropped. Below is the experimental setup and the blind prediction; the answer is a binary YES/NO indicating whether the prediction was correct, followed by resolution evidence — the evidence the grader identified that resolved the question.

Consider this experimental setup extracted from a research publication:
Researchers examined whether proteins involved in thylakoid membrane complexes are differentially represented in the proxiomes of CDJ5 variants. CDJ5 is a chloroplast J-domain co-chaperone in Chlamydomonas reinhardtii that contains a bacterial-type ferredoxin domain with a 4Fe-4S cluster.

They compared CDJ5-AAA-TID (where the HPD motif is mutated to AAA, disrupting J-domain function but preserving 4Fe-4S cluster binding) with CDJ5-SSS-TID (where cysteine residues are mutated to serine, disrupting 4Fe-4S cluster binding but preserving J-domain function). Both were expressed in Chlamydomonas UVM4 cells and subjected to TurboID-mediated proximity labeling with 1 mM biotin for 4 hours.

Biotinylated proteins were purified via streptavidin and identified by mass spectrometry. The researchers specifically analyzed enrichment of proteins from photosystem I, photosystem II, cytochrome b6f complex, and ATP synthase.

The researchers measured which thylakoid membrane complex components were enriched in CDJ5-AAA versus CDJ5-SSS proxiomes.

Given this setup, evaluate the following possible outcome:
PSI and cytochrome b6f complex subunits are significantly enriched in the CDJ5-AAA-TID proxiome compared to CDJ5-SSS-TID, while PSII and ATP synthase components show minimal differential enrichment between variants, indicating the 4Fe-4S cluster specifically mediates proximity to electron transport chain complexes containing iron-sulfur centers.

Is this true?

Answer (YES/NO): NO